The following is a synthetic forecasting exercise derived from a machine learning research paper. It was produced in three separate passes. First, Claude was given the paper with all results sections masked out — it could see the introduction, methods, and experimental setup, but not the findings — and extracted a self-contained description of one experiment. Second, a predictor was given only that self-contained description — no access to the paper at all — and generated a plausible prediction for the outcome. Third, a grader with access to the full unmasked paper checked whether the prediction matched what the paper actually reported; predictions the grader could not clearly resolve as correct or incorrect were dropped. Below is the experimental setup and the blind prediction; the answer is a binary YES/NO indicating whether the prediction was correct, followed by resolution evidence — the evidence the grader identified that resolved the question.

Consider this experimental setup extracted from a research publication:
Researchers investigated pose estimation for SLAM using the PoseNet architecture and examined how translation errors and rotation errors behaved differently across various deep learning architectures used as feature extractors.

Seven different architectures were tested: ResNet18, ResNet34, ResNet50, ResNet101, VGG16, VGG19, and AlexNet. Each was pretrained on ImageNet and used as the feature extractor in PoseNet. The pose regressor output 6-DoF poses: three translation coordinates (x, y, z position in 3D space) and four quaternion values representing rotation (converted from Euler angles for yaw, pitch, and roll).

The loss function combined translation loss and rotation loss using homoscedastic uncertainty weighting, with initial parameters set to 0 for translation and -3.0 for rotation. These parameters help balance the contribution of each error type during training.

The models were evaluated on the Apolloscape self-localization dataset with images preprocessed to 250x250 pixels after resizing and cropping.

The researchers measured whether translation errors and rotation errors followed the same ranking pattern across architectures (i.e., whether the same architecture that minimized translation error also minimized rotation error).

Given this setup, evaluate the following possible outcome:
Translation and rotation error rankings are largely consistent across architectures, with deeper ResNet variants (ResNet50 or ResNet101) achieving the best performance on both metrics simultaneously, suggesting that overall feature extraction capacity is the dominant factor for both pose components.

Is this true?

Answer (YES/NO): NO